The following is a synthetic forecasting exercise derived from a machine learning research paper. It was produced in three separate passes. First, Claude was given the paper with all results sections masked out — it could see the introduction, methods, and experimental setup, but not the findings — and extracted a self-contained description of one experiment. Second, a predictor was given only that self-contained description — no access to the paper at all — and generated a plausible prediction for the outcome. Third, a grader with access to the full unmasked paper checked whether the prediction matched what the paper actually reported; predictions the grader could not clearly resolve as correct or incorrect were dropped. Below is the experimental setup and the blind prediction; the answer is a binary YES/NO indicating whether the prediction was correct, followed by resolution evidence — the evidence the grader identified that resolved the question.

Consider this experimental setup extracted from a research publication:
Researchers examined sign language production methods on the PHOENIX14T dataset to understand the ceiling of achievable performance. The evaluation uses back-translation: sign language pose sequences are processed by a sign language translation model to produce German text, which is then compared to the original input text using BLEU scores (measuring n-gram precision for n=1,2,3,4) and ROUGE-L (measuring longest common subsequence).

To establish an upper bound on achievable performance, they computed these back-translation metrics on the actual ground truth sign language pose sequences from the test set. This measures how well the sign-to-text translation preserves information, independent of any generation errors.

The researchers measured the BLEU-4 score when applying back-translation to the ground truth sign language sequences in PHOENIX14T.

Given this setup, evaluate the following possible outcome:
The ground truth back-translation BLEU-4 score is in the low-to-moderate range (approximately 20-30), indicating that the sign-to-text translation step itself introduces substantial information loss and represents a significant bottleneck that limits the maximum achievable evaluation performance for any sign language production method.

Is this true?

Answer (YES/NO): NO